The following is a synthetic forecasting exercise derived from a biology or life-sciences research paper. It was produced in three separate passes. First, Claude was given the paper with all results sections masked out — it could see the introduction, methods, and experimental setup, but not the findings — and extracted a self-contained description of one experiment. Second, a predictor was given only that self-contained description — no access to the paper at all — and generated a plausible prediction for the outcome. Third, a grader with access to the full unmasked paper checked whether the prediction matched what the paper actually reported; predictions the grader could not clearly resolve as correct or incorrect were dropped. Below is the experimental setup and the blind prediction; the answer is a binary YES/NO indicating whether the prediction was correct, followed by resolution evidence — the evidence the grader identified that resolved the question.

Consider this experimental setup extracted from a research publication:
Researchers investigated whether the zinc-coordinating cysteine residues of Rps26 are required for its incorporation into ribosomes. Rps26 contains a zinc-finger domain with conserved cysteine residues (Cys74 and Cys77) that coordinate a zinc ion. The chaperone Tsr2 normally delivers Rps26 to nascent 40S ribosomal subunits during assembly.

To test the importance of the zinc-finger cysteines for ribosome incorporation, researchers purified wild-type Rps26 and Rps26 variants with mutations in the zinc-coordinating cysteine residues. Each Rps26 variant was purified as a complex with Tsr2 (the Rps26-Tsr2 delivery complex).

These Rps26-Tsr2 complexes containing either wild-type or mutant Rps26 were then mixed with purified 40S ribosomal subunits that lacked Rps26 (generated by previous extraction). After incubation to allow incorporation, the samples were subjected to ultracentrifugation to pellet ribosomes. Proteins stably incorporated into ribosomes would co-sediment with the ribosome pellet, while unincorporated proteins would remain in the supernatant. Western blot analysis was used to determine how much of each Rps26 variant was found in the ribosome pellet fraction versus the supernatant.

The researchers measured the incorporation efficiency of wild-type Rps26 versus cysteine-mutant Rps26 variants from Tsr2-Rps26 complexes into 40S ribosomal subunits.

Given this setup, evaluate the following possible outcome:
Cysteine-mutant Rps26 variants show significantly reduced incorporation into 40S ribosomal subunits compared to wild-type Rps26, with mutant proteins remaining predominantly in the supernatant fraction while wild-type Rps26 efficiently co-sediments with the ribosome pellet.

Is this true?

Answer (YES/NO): YES